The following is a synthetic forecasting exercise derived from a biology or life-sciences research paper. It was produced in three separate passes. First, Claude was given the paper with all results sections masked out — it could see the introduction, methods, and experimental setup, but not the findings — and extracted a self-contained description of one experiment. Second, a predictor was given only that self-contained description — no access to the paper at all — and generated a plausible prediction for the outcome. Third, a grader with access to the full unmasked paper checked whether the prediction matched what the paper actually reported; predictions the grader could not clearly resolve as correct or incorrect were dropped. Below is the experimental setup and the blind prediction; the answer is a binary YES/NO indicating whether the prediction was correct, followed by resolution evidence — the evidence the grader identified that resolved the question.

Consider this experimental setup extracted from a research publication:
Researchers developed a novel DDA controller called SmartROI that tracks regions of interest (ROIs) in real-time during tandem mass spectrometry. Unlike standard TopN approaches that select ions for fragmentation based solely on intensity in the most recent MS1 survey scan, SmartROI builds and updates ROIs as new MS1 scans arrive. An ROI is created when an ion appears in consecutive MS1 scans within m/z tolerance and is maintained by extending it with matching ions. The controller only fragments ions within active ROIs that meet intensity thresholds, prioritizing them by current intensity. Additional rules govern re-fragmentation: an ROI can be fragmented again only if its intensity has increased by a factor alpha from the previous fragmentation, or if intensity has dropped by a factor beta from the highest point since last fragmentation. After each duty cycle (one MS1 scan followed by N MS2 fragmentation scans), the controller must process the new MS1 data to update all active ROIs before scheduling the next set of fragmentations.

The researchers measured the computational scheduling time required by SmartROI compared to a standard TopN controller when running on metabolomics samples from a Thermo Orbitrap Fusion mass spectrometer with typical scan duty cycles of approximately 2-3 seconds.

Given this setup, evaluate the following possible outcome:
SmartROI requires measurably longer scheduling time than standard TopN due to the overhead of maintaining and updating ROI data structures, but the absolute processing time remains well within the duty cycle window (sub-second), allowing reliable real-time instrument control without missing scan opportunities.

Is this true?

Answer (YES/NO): NO